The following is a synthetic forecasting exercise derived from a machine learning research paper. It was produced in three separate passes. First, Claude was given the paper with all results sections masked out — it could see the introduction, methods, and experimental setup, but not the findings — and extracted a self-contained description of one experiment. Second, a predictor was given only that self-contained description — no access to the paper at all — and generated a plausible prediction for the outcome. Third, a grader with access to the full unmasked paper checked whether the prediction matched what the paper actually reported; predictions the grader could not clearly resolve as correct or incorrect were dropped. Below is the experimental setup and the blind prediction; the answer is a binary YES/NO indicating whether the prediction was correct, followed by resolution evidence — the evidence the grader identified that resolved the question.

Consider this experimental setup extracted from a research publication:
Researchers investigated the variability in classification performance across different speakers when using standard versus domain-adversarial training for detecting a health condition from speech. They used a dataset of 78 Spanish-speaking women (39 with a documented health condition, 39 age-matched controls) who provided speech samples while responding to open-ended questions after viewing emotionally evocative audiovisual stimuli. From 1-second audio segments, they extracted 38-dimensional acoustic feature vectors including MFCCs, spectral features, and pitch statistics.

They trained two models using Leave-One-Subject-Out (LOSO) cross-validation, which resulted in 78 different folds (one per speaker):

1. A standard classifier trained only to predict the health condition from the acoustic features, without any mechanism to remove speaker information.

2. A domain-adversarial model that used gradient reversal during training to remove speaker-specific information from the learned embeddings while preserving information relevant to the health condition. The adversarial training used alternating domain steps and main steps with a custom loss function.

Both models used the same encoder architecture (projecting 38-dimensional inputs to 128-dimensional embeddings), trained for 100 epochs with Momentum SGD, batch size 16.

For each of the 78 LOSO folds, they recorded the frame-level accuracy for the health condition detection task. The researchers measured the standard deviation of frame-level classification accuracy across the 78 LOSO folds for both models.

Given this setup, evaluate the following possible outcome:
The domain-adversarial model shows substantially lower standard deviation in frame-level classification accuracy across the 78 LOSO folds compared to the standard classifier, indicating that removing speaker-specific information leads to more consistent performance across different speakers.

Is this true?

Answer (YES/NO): NO